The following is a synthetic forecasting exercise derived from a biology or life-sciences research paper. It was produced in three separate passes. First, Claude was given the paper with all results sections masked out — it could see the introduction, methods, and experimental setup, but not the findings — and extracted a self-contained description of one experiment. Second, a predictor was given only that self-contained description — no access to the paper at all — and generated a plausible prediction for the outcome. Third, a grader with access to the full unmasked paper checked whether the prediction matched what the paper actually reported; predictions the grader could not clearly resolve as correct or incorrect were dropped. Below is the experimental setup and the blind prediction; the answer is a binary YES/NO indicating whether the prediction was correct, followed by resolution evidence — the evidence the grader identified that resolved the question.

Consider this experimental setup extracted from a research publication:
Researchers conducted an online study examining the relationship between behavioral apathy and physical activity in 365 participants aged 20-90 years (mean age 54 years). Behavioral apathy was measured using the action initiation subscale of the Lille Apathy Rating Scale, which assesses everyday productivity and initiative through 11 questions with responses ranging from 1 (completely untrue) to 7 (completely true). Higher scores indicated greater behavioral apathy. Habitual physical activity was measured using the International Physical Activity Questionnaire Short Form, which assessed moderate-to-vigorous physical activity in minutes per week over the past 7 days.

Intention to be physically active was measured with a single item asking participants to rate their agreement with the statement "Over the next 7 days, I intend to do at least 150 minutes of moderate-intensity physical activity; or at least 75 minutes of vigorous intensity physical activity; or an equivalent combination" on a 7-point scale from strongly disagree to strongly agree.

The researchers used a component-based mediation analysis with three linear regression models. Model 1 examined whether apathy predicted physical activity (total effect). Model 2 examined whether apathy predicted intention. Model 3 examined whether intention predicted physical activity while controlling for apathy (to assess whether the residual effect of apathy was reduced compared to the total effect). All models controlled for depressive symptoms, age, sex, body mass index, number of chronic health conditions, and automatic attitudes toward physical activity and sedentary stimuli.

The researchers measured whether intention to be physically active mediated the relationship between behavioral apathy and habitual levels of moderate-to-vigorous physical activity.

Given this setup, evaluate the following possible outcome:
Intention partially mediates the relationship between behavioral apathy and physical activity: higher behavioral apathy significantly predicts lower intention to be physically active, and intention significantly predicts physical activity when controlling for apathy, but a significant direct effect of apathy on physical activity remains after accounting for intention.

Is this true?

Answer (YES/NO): YES